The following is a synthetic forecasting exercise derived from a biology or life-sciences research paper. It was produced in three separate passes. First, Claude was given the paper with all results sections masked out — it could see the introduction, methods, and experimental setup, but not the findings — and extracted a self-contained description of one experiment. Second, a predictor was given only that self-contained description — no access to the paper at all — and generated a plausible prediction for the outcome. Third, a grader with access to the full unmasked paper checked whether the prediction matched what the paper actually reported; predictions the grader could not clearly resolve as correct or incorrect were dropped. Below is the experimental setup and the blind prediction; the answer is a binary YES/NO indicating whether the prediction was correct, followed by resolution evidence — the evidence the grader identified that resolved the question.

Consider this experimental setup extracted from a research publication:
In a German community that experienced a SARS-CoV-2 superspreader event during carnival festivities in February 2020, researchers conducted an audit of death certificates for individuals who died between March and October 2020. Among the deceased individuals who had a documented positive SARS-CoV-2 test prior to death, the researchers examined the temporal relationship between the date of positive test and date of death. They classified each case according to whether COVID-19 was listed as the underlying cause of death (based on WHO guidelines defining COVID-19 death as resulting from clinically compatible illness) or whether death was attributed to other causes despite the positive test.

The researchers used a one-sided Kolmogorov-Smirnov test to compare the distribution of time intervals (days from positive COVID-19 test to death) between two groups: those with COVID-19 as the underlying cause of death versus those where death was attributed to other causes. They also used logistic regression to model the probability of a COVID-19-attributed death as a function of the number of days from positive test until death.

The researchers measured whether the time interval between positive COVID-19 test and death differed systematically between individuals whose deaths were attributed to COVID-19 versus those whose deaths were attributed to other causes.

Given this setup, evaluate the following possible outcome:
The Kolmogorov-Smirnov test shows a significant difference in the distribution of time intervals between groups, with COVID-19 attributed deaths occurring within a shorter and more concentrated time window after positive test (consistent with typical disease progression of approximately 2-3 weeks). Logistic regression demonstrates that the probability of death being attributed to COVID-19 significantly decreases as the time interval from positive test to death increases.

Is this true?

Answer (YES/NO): YES